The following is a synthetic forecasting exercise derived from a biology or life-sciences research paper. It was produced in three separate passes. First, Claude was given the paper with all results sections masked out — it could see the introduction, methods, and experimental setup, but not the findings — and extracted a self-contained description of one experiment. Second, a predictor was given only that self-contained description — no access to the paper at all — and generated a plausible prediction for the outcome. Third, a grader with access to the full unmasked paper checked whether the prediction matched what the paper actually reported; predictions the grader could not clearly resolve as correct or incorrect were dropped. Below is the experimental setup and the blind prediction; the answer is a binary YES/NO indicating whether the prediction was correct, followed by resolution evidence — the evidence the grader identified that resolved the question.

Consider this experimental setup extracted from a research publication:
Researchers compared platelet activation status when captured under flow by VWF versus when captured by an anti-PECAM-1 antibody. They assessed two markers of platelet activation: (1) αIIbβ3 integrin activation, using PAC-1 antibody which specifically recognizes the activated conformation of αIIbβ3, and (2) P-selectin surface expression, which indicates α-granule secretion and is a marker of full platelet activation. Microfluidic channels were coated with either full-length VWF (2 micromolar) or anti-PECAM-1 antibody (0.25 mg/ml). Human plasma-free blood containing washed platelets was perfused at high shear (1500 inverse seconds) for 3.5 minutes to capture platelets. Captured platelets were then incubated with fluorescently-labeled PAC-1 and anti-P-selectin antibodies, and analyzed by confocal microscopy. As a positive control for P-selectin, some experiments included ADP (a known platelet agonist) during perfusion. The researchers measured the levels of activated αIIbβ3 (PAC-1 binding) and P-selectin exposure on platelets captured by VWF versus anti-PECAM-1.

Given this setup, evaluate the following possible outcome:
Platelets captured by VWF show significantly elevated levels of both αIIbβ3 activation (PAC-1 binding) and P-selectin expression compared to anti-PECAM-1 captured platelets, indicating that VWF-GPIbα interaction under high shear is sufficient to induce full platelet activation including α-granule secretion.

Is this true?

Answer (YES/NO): NO